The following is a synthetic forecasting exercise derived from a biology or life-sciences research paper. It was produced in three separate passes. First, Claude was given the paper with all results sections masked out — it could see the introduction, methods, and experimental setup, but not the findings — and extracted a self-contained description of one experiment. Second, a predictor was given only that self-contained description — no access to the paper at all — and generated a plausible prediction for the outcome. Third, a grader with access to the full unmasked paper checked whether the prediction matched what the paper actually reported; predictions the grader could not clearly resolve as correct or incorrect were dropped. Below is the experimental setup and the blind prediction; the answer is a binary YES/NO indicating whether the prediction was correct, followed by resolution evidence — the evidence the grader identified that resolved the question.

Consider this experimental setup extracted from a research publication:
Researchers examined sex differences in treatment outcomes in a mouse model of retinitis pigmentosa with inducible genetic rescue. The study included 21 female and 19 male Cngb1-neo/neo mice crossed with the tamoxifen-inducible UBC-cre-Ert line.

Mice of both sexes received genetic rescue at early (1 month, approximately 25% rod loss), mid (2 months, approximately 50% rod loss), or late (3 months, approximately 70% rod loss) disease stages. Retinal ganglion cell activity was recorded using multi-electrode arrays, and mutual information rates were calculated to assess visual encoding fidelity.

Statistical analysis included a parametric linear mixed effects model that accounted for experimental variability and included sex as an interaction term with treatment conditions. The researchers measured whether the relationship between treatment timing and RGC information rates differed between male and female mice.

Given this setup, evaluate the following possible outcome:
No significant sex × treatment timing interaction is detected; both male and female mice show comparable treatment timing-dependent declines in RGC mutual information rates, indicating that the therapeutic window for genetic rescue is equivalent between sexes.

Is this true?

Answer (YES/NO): YES